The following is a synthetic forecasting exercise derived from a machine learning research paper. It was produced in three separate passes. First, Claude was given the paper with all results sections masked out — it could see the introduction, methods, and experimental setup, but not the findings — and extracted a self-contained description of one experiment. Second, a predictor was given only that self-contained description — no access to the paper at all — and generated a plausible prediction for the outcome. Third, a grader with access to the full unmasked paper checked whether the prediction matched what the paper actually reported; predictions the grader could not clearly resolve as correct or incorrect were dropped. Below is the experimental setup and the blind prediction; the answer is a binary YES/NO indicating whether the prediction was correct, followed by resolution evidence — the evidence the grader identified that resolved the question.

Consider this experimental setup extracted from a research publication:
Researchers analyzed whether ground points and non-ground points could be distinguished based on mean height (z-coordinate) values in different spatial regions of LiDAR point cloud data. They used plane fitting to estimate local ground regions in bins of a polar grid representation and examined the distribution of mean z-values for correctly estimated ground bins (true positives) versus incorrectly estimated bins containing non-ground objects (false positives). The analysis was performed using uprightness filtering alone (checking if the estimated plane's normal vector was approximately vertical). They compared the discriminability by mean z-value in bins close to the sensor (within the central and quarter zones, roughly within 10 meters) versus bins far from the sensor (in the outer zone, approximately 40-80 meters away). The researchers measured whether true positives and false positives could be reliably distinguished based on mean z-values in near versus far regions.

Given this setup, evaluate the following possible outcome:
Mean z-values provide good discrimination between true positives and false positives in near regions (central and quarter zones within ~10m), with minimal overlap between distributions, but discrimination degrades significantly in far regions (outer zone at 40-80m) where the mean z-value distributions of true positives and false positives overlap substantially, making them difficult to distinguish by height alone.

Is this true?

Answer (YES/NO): YES